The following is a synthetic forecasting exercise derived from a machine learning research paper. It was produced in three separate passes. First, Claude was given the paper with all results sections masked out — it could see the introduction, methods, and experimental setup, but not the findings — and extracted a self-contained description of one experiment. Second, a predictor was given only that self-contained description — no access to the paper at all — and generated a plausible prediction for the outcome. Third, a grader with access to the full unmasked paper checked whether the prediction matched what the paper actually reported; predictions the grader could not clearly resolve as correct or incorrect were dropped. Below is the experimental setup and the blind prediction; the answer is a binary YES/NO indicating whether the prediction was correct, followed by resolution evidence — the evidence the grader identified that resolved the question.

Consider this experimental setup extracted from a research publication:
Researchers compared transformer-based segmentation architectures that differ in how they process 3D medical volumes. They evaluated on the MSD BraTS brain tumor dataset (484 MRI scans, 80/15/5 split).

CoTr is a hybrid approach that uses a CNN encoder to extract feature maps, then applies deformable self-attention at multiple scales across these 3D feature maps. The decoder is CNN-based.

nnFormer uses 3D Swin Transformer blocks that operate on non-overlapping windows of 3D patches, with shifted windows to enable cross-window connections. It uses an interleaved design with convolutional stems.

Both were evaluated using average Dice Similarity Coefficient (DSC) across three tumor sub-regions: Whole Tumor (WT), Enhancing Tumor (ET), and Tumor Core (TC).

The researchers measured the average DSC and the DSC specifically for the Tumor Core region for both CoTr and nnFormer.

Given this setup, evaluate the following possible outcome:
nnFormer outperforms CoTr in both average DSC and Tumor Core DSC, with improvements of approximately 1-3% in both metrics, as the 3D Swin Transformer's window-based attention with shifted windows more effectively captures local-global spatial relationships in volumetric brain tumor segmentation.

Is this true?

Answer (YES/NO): NO